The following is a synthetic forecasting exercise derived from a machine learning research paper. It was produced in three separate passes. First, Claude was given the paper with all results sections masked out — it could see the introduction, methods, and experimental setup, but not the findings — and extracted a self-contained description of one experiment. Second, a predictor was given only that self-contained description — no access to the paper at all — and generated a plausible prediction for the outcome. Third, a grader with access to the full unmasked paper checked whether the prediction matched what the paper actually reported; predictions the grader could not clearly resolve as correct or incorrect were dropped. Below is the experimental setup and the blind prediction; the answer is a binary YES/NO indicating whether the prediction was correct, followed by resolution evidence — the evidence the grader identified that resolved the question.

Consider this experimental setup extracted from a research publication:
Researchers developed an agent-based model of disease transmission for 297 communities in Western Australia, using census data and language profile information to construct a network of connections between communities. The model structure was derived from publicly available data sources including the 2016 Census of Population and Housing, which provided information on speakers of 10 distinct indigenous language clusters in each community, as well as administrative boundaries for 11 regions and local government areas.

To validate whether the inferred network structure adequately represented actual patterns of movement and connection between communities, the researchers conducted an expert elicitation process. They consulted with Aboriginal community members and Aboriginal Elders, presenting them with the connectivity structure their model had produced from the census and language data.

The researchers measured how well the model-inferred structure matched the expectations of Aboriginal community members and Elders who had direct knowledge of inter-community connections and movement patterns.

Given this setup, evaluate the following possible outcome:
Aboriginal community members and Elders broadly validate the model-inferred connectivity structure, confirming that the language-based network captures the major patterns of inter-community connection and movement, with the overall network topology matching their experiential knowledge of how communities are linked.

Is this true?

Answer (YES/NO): YES